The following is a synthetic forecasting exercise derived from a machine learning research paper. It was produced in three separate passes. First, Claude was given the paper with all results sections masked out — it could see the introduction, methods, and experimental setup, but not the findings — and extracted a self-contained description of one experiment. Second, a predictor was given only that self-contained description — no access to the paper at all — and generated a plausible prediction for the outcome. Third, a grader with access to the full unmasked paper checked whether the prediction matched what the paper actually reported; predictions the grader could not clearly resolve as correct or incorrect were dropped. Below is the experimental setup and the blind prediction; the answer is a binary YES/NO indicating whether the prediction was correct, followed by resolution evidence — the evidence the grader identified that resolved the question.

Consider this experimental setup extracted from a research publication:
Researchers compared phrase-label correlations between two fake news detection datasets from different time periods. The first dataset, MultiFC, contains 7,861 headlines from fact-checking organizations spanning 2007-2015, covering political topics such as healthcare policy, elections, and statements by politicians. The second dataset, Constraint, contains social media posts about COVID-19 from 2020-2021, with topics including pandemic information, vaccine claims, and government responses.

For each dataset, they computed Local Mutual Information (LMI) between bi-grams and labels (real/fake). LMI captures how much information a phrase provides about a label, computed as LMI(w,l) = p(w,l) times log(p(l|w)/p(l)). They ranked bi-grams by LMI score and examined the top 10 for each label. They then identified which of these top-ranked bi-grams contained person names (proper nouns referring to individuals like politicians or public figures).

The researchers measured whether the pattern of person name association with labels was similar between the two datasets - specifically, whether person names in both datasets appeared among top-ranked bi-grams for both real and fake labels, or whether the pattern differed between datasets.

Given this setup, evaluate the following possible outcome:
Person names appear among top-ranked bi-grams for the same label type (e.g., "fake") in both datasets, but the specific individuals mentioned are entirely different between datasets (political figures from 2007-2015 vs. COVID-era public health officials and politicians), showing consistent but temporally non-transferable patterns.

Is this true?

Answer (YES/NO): YES